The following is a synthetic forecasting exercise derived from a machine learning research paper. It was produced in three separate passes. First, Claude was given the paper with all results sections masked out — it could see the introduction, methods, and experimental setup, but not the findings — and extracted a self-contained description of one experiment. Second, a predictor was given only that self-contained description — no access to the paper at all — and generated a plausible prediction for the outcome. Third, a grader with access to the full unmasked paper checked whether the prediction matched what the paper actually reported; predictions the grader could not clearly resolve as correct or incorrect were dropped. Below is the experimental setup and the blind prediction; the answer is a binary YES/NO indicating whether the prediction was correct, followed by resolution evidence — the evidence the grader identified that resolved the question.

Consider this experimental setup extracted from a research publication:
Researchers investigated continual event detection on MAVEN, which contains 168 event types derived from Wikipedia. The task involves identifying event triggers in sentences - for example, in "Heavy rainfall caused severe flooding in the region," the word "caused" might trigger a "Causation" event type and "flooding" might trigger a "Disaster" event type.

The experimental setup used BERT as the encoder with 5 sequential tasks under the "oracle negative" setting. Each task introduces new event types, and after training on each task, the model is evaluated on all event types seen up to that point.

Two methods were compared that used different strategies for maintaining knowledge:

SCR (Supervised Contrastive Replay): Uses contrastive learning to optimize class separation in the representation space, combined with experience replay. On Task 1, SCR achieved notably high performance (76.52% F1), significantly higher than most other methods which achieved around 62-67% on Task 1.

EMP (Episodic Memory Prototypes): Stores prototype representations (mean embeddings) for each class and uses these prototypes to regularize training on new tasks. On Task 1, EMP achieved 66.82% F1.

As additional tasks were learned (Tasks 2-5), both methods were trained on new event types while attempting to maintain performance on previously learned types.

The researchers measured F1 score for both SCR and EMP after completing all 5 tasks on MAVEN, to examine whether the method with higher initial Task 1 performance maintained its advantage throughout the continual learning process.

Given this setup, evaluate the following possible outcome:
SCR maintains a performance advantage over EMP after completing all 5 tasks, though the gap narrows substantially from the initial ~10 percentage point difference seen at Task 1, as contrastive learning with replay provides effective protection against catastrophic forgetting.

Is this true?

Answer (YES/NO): NO